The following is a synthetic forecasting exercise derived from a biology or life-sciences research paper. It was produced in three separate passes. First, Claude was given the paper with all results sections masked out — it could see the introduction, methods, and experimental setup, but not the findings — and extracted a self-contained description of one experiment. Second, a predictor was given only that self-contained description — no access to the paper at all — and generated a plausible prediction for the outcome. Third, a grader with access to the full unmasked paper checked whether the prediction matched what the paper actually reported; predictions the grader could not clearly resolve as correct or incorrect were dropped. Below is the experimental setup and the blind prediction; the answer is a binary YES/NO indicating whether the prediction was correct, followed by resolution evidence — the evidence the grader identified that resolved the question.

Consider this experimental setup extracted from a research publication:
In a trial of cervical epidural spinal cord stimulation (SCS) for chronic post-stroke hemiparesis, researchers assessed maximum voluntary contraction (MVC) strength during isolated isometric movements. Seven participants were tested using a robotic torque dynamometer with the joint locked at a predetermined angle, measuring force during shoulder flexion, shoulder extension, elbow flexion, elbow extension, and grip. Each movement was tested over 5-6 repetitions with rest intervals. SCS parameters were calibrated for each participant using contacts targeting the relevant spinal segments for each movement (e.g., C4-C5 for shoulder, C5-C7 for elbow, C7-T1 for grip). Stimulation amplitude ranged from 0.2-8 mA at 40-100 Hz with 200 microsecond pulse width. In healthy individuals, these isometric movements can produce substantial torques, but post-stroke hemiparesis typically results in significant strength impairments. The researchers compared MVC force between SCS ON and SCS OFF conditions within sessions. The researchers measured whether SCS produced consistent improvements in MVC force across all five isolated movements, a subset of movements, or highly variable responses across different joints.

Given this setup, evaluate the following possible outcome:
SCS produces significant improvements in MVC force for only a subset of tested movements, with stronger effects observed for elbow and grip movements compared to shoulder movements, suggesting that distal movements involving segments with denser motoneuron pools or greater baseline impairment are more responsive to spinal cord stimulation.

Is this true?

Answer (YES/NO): YES